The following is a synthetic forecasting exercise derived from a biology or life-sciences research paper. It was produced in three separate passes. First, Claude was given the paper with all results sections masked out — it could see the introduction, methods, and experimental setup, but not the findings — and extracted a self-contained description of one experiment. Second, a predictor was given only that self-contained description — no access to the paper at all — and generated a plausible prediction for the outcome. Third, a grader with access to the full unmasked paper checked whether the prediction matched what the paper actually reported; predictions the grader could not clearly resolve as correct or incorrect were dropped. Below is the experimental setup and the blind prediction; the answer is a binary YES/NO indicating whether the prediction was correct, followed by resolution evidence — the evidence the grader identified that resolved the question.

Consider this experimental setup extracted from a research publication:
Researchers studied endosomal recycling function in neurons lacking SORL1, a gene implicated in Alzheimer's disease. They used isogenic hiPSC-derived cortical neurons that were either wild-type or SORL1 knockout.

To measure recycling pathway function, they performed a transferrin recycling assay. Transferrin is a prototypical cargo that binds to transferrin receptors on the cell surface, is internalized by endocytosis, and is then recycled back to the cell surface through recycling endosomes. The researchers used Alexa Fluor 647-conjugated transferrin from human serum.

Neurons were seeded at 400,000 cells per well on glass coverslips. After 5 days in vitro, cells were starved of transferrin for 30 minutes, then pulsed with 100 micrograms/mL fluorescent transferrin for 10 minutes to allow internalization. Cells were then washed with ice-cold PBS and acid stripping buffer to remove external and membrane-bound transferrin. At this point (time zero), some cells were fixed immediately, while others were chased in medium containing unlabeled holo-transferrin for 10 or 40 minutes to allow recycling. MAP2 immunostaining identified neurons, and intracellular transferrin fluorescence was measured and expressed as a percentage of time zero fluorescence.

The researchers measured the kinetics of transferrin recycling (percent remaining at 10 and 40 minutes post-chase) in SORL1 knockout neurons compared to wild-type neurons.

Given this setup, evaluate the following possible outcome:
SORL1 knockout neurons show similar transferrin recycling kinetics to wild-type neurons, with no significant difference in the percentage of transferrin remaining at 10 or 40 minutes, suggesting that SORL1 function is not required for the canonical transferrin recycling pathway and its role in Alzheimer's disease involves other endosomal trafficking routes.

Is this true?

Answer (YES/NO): NO